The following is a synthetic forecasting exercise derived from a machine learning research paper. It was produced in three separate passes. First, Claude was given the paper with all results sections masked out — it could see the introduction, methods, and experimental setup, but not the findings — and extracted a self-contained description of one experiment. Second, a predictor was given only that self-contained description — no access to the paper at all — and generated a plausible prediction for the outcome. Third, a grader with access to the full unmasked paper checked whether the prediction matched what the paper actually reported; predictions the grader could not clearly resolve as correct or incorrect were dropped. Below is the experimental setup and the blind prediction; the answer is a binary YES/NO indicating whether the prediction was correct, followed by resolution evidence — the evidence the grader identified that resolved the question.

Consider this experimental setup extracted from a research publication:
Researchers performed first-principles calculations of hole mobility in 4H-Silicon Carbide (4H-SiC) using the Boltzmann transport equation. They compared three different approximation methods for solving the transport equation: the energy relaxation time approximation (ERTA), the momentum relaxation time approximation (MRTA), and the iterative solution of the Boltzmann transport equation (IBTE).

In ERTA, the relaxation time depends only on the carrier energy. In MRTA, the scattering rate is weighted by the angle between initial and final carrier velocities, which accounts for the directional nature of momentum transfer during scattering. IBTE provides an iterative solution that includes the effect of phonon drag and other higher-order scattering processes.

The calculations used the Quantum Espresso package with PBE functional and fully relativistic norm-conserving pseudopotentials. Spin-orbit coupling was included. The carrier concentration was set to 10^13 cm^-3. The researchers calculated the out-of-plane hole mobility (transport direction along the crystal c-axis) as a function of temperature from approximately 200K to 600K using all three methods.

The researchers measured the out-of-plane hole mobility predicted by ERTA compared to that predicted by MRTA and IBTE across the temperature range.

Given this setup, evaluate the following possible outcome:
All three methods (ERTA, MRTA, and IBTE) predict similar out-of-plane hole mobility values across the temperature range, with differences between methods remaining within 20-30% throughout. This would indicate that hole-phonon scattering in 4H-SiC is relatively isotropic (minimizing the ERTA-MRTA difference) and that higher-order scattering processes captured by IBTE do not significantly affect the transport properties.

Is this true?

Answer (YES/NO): NO